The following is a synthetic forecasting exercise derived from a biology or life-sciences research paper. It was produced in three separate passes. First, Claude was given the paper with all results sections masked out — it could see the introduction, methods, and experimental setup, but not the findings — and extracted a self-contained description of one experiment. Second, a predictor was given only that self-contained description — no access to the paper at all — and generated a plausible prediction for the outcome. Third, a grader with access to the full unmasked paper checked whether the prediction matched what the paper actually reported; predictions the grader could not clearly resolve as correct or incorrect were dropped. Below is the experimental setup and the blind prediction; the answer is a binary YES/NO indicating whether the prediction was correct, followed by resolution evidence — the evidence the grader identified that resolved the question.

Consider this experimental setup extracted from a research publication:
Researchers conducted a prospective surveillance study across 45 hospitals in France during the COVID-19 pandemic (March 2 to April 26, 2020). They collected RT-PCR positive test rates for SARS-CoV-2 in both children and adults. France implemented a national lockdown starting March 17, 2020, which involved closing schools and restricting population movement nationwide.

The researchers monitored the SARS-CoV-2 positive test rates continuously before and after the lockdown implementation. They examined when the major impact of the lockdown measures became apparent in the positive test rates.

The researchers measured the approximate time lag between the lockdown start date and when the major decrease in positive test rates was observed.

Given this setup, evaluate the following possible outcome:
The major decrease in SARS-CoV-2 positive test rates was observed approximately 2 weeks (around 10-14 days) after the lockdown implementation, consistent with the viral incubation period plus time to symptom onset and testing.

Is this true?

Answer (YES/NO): YES